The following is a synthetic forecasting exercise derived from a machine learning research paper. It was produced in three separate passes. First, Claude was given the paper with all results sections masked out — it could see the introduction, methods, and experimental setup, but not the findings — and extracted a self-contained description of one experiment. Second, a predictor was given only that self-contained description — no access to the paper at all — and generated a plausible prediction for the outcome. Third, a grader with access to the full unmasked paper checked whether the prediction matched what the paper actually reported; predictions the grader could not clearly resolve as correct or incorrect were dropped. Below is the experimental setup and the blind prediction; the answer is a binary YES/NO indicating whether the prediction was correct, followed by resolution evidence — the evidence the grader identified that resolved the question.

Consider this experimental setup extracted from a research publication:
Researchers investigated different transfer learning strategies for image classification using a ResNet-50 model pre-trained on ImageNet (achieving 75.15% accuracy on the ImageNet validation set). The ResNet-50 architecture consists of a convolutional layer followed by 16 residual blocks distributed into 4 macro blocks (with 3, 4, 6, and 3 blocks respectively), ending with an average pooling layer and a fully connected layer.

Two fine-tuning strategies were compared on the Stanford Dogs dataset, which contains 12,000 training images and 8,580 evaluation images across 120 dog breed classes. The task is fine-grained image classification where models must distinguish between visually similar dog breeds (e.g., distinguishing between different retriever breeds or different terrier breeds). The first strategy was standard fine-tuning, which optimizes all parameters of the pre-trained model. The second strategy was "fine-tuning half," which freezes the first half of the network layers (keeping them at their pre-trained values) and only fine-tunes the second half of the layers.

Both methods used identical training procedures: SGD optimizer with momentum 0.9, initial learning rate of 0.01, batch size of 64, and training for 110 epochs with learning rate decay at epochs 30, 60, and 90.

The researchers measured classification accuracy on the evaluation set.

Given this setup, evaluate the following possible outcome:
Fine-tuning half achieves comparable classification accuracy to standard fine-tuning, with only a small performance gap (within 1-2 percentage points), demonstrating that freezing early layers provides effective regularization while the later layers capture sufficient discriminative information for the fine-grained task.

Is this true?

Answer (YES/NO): NO